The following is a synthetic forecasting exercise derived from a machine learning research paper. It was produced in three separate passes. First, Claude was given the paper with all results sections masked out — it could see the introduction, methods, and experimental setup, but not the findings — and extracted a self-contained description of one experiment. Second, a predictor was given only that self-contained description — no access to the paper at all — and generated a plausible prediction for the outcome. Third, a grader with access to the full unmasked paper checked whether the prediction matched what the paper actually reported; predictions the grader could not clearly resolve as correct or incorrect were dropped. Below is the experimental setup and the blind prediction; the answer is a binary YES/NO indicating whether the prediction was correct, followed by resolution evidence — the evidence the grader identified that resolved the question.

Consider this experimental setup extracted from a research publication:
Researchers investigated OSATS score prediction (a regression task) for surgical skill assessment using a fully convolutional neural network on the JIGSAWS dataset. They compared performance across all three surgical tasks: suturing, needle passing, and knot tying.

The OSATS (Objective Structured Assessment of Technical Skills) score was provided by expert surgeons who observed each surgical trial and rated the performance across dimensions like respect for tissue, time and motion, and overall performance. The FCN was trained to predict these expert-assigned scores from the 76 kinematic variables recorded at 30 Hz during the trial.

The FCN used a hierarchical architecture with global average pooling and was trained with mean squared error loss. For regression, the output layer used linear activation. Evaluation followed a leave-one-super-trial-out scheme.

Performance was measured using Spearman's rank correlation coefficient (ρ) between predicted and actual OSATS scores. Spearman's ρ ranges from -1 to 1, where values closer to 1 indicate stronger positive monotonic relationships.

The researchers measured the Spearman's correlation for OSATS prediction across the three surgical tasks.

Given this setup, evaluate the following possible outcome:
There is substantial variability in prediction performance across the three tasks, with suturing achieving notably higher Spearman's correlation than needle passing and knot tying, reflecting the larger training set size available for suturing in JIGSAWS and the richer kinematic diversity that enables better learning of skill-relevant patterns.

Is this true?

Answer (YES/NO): NO